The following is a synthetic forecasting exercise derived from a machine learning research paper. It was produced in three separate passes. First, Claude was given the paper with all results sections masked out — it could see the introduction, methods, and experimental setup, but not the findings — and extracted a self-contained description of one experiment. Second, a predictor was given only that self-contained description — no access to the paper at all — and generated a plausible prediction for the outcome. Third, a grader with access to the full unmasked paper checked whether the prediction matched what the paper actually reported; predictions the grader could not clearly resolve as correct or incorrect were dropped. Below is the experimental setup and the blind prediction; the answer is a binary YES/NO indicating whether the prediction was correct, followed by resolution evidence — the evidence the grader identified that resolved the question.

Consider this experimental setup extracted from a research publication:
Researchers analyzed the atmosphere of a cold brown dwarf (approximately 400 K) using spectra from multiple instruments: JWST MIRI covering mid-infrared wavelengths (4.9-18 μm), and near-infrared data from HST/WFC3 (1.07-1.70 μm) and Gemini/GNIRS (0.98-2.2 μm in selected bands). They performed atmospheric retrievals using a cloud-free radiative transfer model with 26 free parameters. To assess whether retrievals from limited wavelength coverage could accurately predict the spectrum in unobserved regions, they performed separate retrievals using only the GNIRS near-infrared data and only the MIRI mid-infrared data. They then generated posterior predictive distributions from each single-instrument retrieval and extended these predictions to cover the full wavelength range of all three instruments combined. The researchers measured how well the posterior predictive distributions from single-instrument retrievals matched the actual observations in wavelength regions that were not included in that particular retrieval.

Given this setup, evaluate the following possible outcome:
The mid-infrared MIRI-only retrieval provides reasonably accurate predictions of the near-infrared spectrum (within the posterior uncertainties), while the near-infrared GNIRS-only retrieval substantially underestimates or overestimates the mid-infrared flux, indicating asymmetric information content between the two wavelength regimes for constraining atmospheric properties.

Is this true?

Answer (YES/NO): NO